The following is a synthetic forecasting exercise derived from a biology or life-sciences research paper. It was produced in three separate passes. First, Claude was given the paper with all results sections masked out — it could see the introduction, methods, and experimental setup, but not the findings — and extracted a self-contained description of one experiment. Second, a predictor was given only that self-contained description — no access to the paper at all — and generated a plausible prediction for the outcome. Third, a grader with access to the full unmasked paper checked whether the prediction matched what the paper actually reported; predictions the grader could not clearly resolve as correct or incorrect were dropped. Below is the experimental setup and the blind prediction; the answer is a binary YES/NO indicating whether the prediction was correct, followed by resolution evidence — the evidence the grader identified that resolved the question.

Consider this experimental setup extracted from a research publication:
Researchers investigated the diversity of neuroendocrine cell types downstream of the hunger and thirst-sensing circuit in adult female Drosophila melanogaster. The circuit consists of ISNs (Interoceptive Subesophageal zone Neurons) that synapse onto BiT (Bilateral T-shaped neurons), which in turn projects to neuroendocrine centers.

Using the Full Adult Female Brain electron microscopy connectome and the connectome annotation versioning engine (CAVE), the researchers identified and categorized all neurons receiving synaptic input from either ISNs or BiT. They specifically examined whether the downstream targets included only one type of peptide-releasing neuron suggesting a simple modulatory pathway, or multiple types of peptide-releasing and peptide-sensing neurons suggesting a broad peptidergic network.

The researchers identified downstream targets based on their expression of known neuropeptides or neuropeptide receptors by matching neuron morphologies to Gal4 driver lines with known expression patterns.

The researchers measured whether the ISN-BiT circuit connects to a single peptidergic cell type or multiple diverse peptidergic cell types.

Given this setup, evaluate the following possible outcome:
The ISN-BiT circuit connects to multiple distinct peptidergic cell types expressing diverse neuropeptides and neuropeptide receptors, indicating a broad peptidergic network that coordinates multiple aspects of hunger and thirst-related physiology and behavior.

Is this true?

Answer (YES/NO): YES